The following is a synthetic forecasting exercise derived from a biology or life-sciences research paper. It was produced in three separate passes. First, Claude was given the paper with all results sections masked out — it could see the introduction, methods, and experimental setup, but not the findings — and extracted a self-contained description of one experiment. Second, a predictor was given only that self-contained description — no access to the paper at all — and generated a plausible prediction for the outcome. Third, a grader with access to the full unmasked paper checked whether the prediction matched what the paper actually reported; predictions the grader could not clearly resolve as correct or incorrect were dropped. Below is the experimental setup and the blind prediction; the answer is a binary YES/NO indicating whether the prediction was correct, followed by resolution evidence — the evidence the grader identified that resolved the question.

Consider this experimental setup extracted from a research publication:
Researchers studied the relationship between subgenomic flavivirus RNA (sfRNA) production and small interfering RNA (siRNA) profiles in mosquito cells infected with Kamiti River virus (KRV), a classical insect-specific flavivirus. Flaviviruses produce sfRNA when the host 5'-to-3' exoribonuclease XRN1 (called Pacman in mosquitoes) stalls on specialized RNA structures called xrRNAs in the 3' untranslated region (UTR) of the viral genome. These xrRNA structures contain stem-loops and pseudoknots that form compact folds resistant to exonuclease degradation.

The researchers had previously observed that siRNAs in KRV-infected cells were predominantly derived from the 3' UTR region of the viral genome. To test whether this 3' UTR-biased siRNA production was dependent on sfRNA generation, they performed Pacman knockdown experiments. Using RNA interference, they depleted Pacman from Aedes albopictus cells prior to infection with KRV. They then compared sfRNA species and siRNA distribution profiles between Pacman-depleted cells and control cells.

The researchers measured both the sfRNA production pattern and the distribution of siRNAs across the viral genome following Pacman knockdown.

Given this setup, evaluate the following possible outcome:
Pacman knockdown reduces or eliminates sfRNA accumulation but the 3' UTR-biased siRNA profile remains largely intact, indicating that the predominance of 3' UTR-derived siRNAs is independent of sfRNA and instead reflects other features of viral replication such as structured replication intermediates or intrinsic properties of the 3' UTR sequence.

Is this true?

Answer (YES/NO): YES